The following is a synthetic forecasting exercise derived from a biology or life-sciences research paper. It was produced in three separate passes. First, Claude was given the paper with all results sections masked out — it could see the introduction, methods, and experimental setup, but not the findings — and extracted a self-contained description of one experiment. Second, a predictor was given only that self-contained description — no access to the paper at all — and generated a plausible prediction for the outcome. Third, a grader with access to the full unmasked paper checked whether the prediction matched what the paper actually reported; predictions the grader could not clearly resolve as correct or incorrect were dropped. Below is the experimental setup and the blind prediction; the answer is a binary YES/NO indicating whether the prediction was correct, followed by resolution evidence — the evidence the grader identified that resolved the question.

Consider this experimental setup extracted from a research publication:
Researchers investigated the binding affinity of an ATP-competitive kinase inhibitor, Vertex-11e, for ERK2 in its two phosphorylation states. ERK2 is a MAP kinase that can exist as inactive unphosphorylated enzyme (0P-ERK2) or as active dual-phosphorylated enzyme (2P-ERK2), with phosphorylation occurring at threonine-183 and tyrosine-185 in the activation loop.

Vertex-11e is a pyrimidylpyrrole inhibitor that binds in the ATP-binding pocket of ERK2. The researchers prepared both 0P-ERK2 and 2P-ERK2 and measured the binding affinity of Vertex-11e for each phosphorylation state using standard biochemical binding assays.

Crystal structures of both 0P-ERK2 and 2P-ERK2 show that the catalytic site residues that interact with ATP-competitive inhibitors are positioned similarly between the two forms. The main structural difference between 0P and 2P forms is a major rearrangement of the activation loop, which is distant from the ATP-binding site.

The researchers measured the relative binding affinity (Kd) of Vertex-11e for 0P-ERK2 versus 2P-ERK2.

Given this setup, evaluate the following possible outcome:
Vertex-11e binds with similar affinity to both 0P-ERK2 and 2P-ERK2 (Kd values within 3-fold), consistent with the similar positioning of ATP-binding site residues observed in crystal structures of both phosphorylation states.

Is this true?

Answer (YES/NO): NO